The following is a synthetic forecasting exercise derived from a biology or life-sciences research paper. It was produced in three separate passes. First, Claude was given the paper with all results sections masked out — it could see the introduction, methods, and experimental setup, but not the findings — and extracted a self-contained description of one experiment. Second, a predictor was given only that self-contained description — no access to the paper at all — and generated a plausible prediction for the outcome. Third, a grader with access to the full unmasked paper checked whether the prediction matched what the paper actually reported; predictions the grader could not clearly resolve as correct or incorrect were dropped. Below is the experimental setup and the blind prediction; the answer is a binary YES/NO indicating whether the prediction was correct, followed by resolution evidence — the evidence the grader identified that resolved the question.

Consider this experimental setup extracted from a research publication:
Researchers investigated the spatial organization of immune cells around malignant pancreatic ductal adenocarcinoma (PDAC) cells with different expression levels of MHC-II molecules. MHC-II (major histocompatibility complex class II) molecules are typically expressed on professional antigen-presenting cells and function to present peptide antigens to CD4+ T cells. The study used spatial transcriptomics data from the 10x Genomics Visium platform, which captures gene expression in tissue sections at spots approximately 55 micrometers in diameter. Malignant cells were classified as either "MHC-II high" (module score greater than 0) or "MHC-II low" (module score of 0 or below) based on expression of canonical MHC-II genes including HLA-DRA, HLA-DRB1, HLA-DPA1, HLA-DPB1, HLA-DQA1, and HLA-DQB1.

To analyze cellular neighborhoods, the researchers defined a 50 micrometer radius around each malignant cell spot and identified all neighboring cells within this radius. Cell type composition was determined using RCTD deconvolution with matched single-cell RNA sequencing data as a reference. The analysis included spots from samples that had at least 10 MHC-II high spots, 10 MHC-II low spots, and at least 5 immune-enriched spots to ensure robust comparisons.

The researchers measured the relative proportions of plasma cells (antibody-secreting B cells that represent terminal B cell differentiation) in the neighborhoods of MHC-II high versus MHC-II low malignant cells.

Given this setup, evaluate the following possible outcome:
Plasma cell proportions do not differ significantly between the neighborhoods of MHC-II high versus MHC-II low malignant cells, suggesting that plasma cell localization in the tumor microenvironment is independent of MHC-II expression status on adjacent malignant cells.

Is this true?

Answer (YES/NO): NO